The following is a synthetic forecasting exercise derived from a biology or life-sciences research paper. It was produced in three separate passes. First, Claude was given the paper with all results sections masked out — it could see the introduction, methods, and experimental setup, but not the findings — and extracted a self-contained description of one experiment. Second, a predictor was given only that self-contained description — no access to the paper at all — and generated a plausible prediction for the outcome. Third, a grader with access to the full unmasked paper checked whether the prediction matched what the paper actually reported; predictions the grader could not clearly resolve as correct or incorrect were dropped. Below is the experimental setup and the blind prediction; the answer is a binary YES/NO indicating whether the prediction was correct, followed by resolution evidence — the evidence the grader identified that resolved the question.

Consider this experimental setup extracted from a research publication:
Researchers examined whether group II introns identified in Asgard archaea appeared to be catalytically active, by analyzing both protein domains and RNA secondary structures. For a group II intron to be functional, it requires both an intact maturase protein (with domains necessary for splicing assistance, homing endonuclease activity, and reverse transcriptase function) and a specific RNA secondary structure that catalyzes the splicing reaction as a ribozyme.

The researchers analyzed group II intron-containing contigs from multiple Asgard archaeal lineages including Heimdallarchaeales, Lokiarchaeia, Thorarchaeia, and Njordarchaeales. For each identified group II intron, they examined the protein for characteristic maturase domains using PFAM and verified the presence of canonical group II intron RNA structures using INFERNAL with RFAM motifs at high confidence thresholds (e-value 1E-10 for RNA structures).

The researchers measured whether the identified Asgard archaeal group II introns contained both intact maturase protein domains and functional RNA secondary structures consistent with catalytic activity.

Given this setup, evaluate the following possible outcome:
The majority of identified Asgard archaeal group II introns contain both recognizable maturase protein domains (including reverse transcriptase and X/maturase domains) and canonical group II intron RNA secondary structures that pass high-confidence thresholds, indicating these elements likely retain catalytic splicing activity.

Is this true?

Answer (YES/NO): YES